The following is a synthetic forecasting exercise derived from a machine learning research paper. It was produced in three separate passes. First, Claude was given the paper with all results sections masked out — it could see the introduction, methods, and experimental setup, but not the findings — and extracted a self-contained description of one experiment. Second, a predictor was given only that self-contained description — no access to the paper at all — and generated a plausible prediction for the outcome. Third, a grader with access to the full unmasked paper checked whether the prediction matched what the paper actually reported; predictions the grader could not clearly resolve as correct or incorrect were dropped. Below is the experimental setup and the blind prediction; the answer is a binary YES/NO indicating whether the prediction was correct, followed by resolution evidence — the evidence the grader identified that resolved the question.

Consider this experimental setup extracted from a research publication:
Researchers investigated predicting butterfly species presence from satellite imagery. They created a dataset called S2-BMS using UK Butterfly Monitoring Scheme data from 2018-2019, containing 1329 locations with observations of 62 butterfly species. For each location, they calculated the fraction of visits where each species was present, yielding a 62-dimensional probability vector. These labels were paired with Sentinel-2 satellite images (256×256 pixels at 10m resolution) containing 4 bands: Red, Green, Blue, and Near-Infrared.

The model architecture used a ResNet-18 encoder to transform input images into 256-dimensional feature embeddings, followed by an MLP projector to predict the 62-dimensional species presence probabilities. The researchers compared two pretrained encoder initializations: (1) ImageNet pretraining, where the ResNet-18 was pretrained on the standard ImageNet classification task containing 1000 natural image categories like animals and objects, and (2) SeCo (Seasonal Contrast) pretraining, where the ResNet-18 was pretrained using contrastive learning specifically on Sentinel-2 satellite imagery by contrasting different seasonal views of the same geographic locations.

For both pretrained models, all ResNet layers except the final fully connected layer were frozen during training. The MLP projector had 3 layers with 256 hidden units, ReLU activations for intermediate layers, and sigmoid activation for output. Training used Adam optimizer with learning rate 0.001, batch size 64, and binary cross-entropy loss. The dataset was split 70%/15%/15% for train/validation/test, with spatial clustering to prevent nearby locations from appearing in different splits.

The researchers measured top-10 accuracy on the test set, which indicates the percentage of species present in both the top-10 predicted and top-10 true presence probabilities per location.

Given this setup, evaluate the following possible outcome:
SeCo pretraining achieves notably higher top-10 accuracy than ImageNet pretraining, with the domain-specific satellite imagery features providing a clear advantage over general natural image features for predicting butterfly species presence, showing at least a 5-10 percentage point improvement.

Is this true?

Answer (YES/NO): NO